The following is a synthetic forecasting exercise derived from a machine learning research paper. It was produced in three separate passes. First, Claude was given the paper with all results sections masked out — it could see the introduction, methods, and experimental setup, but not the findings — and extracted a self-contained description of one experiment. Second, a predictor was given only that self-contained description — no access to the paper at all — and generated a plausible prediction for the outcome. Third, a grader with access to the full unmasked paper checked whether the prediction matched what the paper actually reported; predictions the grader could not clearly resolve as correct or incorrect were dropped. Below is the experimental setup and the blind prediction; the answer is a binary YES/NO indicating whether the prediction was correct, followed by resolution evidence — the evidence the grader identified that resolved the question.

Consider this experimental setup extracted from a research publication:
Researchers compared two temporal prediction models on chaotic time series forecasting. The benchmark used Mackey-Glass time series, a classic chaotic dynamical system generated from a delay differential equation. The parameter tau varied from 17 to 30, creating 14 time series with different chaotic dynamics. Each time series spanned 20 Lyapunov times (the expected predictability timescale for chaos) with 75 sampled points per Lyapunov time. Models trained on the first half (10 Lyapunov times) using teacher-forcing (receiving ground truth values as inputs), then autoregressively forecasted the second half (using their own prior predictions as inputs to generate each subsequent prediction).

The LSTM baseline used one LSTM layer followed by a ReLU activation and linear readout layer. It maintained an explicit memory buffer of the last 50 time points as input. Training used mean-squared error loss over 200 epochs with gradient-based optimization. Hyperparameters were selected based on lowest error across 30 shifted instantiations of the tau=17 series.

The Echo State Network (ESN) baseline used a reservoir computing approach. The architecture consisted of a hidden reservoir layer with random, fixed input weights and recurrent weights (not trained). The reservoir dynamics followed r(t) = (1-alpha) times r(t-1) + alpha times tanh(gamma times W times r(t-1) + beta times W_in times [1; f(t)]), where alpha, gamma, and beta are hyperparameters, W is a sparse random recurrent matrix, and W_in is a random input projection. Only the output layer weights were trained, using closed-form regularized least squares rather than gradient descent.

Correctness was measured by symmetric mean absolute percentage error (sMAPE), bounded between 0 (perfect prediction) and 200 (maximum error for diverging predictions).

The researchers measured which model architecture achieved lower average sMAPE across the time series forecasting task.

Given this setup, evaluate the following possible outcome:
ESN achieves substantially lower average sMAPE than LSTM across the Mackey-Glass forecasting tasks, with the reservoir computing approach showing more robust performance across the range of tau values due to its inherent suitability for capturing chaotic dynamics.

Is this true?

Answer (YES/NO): NO